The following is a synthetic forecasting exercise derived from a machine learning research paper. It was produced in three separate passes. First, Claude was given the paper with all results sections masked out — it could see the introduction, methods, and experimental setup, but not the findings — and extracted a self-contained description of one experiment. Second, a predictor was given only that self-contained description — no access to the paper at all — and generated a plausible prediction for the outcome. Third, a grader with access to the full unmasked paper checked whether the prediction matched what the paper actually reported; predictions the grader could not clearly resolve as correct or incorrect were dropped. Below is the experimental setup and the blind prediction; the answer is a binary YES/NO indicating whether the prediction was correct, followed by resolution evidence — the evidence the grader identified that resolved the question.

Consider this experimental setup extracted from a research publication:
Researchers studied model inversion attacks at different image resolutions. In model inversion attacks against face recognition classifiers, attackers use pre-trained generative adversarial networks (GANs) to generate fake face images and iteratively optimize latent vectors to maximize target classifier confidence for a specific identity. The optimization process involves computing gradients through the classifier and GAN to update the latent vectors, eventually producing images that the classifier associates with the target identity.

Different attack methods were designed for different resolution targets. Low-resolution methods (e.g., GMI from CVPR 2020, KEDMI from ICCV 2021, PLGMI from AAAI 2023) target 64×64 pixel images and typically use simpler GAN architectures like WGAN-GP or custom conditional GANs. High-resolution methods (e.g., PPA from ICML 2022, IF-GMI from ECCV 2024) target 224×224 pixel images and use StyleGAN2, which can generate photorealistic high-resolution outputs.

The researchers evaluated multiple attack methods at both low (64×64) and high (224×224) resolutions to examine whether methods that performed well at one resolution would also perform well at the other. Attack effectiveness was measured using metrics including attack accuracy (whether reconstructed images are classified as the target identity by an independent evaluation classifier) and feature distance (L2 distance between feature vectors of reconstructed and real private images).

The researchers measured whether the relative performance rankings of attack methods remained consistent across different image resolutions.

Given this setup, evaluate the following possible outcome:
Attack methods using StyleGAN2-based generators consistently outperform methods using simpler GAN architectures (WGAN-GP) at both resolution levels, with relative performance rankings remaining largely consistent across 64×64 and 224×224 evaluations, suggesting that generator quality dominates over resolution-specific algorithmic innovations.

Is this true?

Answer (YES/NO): NO